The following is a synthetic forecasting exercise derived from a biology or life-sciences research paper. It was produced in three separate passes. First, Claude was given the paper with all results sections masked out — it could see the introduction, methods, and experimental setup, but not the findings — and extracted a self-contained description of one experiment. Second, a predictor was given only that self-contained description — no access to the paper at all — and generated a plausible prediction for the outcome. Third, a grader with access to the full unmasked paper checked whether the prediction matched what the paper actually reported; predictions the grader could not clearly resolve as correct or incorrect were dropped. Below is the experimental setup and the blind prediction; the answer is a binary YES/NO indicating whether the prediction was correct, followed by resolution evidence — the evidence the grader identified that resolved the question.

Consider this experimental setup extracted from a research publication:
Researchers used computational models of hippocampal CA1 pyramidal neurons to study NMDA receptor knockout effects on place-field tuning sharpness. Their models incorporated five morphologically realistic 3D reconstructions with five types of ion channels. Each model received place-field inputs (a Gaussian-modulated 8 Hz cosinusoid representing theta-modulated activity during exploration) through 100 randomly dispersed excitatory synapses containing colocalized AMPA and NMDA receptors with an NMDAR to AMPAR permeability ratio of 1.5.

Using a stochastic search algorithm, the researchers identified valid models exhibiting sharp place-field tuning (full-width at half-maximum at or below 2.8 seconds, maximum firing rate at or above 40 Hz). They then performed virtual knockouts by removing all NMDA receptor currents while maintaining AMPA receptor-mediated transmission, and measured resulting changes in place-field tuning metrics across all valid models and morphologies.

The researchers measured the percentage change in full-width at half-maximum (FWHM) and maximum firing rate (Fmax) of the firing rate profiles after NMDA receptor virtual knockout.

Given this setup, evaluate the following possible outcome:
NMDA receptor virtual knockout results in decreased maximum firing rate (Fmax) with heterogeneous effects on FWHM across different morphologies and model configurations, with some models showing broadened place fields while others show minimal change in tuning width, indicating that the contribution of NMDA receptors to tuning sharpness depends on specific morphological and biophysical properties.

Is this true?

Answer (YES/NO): NO